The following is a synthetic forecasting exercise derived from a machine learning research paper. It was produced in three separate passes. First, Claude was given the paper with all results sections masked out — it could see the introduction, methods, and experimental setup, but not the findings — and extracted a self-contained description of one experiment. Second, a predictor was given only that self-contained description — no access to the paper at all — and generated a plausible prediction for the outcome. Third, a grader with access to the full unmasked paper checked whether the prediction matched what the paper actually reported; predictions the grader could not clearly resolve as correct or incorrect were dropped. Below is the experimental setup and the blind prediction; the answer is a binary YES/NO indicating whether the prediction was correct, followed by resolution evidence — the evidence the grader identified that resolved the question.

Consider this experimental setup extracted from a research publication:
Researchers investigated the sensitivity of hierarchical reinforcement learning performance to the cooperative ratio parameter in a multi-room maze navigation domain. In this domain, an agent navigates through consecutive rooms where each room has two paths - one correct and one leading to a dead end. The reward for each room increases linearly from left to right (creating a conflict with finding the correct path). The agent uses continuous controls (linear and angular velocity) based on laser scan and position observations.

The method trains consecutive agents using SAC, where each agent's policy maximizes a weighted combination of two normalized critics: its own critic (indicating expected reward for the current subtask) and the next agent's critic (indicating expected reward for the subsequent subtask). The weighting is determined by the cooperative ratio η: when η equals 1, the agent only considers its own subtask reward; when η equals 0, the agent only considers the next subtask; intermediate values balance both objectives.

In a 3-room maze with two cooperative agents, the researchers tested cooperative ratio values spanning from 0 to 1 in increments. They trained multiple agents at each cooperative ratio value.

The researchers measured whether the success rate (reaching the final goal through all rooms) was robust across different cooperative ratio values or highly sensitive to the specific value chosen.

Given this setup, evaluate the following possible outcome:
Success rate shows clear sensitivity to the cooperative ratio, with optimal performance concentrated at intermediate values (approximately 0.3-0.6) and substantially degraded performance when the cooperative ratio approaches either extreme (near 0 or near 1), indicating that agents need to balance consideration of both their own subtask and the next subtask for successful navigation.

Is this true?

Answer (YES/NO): NO